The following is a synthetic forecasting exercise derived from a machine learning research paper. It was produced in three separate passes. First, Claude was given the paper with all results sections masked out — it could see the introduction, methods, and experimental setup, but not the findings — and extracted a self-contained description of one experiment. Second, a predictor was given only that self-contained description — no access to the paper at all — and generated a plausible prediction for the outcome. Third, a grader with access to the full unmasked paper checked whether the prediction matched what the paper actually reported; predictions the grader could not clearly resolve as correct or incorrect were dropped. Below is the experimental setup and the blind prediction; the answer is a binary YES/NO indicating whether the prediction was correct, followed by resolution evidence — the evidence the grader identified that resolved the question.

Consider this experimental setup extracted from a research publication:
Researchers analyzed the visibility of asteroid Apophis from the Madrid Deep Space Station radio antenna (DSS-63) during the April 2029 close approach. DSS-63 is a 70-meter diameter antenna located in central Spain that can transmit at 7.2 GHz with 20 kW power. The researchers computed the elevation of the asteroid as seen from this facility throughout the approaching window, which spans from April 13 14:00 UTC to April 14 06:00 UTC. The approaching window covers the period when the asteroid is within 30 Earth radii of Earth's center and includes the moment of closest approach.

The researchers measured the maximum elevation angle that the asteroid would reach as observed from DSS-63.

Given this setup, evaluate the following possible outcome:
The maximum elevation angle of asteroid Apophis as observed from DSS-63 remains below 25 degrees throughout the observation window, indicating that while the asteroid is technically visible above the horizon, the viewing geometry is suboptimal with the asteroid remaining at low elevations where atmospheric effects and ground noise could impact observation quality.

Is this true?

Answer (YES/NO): NO